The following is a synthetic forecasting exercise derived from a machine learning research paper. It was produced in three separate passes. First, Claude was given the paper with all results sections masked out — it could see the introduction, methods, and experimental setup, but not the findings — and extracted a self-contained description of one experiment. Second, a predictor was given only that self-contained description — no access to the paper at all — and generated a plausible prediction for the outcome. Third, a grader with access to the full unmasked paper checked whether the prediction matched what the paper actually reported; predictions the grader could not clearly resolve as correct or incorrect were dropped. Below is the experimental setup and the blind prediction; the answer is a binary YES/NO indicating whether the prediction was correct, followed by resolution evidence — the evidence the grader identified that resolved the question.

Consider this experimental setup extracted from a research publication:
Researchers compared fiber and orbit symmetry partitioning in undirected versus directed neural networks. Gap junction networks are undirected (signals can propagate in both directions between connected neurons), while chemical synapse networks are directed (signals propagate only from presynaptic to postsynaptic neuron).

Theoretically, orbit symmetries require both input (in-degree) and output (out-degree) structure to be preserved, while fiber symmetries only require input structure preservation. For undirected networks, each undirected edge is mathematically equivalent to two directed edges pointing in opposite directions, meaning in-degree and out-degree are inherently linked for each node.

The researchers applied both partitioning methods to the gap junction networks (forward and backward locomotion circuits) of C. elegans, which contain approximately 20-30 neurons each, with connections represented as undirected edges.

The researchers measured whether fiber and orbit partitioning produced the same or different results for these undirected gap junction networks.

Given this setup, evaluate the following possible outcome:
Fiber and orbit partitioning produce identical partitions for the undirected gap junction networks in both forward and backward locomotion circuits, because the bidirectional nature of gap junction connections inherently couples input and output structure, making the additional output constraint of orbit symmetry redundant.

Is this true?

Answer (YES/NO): YES